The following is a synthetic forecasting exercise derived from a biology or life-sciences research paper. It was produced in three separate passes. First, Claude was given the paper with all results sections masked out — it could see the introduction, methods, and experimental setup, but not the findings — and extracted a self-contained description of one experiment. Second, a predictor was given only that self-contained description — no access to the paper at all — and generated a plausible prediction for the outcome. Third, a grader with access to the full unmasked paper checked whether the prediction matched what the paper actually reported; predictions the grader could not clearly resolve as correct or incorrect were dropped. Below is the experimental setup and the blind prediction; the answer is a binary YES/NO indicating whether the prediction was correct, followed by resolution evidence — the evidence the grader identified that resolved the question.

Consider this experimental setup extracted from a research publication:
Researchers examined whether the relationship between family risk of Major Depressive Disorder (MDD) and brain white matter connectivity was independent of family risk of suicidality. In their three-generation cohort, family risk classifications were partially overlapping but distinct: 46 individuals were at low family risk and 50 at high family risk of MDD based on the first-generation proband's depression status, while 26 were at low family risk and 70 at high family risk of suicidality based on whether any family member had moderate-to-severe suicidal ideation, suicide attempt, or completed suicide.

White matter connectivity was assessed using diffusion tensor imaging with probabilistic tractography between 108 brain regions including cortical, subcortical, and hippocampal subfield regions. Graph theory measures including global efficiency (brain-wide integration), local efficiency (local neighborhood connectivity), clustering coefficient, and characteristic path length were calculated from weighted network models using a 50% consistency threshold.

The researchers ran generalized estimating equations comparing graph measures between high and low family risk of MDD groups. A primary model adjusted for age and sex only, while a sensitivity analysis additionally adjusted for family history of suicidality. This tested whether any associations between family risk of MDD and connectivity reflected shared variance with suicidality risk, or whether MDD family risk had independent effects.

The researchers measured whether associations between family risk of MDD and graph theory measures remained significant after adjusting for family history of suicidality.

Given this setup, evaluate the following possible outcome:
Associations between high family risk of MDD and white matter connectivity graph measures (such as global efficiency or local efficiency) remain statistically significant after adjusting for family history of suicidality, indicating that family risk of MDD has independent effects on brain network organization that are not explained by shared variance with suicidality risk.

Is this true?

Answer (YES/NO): YES